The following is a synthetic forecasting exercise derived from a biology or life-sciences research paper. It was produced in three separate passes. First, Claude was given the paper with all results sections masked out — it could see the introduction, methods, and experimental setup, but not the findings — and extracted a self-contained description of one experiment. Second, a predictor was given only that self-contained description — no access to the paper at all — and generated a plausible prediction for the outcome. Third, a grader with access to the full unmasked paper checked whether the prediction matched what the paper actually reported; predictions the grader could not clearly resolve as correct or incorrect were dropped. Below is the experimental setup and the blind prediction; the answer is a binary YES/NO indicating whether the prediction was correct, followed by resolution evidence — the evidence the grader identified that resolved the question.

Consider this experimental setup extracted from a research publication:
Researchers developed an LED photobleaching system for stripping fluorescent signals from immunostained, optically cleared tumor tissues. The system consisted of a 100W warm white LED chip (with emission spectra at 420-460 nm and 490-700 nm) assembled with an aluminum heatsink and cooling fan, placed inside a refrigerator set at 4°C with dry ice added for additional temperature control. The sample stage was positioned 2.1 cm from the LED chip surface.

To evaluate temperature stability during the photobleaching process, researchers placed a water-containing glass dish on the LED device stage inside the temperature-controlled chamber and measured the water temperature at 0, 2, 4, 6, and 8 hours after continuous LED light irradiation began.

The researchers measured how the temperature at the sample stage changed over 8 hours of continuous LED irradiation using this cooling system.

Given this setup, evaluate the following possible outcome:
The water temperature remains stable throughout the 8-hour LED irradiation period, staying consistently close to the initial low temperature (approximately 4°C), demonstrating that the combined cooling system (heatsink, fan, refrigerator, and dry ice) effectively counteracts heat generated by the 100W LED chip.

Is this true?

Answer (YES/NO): YES